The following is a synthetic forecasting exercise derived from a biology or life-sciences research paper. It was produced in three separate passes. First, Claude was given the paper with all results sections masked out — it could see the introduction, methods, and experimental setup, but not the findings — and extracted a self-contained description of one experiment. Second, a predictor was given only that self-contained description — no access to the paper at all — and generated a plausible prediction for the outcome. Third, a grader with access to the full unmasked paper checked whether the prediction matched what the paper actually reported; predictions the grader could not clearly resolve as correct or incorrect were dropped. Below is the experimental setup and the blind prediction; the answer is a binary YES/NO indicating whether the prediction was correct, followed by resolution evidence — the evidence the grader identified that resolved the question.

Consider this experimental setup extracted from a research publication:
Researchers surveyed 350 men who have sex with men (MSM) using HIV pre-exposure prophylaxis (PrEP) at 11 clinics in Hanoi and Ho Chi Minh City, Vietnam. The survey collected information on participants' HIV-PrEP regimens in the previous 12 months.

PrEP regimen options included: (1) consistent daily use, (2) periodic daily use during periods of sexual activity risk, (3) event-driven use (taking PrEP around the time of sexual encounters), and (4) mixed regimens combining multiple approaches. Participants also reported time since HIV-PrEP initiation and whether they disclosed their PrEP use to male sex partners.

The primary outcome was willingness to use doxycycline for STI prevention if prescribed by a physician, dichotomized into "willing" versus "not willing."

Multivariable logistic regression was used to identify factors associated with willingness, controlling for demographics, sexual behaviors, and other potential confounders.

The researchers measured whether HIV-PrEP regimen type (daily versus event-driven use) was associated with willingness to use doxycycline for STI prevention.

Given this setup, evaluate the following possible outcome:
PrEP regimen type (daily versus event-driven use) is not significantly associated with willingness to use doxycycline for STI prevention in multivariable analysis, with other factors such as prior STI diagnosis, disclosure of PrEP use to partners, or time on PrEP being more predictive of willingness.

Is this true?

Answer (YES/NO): NO